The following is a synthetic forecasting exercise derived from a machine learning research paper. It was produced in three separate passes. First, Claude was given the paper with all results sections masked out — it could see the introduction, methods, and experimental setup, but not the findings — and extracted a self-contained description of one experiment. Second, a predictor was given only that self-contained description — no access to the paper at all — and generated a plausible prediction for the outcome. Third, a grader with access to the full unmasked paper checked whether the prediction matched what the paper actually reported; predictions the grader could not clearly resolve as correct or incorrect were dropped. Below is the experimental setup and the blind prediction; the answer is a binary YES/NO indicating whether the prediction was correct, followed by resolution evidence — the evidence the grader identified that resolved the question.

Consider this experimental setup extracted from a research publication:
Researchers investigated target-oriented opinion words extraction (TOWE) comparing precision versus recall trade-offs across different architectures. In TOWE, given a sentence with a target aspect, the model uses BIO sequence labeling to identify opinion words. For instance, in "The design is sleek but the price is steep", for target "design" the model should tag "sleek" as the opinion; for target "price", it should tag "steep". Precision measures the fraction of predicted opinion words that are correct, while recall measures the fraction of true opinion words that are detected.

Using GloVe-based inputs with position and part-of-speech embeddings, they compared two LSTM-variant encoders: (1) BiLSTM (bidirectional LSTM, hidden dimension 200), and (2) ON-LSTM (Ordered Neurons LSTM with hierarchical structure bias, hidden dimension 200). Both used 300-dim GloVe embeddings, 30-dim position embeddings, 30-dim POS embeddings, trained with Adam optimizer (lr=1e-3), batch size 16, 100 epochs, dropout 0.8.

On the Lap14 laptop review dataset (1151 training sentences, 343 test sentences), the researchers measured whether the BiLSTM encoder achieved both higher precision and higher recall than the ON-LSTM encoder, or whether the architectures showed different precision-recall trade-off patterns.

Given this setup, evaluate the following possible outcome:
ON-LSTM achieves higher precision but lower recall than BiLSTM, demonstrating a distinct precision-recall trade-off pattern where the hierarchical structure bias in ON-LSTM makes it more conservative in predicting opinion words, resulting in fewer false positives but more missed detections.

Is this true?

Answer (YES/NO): NO